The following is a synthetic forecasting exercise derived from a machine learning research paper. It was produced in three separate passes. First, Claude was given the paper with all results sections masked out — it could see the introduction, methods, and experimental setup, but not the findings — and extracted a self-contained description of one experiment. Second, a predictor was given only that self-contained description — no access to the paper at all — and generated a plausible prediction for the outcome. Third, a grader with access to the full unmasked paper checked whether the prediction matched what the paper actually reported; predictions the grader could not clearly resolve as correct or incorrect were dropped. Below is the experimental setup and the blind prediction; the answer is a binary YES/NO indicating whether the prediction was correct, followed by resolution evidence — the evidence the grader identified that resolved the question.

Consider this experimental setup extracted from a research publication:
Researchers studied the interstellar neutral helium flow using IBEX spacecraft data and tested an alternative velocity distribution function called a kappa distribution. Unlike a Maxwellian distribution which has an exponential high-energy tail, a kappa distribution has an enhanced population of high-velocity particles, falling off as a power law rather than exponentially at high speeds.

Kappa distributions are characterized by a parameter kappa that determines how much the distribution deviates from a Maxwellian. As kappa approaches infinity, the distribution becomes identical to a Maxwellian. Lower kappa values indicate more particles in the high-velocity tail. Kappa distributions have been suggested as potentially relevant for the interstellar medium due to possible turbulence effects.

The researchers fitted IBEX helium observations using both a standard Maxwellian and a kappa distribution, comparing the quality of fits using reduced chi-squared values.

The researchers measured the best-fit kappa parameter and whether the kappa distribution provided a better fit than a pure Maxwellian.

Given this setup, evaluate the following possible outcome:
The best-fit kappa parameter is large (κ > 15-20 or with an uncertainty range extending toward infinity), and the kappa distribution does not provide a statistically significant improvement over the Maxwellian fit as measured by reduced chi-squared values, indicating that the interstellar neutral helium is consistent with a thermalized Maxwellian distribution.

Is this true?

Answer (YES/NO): YES